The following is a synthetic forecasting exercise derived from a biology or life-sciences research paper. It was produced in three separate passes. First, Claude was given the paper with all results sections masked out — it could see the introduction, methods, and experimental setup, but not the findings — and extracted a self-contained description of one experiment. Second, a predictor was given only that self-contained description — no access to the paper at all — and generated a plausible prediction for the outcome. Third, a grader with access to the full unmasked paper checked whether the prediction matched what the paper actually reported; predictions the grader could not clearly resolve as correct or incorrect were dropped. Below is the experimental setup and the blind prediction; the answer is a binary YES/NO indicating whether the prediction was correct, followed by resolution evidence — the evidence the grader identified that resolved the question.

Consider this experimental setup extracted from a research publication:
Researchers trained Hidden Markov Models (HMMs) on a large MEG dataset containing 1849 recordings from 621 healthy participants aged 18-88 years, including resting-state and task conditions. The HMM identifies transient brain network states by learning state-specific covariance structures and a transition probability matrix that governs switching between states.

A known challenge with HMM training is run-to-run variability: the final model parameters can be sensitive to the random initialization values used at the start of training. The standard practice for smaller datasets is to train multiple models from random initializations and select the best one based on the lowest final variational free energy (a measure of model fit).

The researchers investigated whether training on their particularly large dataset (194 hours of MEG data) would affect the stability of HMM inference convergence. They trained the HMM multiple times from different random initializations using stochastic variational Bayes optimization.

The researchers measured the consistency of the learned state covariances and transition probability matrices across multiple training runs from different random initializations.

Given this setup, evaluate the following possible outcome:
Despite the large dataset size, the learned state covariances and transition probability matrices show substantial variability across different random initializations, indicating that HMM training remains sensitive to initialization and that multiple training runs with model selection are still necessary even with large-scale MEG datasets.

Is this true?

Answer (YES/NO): NO